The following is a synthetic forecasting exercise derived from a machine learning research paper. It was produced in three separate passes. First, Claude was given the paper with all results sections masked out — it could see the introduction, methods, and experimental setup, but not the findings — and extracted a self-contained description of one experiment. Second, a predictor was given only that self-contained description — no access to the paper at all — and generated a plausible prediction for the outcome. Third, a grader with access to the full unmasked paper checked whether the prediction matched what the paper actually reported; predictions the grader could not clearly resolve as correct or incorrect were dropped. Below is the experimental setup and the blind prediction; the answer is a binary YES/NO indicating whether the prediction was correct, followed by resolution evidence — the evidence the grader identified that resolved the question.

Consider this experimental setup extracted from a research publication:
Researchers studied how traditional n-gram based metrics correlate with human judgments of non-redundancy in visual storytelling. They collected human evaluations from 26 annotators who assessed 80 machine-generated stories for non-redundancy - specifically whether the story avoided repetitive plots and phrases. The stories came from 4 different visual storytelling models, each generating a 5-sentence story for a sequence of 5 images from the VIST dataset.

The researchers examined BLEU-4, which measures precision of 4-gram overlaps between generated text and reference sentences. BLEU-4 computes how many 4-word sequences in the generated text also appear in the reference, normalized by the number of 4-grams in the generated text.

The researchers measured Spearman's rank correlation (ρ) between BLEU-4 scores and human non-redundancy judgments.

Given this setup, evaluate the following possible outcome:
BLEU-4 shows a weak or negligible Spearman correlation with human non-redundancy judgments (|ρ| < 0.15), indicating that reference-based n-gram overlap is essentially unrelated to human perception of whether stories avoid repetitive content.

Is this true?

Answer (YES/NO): YES